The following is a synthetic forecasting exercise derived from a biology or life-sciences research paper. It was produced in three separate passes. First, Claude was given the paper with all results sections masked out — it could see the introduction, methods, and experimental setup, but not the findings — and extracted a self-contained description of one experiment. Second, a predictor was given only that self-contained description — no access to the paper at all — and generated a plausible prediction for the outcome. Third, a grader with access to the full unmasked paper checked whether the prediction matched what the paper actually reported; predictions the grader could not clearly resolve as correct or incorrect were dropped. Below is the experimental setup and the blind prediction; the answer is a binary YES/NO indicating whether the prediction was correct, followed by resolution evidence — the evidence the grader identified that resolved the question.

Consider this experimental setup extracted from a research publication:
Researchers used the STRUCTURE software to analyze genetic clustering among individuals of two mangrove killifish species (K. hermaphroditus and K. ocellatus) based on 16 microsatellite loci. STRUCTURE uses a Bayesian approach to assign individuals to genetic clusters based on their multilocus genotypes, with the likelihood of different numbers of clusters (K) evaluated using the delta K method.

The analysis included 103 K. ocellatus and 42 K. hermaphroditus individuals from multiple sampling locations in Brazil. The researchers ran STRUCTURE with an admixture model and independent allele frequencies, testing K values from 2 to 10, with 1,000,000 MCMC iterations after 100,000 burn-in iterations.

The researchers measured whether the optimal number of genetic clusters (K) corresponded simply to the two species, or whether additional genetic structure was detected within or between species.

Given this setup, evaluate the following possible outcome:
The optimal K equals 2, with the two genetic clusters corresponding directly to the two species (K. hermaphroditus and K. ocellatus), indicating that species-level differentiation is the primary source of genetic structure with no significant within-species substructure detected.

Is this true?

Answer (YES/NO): NO